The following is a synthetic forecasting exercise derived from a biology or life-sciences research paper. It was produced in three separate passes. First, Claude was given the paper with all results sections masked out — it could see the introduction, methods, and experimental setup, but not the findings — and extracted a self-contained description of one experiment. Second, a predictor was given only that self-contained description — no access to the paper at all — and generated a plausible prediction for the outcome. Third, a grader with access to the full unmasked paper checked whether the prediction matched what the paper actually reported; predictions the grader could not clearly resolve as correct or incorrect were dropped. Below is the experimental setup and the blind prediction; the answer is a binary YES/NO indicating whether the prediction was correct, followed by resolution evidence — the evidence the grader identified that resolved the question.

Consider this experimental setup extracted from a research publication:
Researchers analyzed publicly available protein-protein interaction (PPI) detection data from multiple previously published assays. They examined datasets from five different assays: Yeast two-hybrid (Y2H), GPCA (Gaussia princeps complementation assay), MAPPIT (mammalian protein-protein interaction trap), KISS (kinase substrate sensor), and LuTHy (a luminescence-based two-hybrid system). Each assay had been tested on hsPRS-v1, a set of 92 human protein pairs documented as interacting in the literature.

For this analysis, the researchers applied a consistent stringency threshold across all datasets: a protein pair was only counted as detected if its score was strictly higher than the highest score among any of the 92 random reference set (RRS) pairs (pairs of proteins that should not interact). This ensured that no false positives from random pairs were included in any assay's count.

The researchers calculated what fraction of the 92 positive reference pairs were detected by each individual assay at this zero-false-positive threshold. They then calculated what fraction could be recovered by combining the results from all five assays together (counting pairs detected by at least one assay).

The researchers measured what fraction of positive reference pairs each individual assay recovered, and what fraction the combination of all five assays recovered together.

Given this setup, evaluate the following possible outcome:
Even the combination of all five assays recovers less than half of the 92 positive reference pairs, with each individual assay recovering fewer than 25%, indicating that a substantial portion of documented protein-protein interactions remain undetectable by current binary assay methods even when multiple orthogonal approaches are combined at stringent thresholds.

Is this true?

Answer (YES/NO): NO